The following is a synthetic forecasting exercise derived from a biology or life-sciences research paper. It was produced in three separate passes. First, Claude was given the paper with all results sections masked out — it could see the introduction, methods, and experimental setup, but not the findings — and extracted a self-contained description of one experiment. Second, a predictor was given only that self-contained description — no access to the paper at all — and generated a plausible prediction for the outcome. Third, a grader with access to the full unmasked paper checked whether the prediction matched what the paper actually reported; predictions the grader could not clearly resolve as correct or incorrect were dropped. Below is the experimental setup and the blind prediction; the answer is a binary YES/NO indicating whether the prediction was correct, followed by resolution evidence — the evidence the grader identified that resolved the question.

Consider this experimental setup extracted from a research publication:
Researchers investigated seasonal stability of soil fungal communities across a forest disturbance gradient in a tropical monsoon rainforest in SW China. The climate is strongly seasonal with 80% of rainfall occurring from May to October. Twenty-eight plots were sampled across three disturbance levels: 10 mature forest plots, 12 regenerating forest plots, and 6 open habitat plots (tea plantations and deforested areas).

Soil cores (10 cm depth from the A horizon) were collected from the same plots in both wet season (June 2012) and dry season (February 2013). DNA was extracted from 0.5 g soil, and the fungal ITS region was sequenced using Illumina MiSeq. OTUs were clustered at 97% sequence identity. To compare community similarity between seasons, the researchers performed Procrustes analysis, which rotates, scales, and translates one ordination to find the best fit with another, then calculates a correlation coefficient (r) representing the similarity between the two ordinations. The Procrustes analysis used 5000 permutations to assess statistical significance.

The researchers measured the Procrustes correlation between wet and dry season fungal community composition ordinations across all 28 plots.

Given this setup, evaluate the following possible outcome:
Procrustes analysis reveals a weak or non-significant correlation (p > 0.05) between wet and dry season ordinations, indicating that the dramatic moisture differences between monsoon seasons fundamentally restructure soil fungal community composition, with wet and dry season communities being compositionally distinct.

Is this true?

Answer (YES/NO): NO